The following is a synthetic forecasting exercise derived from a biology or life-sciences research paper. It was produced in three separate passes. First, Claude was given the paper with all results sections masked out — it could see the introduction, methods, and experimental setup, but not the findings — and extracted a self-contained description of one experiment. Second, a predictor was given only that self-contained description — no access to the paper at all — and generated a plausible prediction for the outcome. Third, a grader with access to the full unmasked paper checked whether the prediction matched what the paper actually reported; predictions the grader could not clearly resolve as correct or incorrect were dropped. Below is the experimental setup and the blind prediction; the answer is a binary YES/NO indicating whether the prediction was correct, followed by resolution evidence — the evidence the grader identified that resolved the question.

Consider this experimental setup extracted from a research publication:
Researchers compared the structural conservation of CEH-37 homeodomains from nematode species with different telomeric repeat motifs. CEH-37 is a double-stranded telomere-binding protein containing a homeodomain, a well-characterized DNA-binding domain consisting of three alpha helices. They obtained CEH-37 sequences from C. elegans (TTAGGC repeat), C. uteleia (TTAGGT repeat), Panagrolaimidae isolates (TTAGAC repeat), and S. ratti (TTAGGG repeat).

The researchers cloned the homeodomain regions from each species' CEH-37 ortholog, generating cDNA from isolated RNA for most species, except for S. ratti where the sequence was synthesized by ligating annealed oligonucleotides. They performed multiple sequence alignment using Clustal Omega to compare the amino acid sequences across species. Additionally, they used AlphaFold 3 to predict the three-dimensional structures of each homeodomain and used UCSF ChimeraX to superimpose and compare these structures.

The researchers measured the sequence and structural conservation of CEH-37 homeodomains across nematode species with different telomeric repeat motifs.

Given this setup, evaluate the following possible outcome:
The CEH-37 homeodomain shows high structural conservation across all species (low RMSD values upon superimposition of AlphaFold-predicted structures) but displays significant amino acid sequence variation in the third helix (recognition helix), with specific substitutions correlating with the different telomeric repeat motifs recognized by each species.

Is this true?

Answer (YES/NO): NO